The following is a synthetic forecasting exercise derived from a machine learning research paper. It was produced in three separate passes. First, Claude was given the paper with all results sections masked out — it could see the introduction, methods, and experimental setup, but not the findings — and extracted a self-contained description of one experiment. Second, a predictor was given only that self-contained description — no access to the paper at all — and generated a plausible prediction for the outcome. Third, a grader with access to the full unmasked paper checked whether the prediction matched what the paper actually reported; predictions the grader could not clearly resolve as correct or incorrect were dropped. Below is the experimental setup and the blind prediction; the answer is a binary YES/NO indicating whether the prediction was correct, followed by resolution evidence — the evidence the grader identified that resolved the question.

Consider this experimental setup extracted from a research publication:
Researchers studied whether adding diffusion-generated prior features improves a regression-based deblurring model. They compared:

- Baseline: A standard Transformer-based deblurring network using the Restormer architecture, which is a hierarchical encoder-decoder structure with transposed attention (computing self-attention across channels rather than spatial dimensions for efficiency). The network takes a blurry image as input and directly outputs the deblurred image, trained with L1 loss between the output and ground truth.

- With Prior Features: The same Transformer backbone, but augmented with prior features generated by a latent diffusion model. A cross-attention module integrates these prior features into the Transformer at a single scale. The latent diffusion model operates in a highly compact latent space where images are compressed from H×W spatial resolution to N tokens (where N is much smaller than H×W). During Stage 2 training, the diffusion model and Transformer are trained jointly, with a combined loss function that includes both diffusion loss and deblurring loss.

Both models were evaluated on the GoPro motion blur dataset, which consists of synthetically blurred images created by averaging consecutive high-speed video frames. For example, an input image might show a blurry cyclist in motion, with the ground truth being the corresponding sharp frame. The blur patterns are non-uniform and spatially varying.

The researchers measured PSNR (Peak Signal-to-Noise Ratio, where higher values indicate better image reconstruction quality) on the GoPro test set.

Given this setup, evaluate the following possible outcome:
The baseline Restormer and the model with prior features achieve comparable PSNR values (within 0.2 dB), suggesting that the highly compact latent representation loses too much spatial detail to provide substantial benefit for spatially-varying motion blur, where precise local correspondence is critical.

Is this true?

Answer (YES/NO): YES